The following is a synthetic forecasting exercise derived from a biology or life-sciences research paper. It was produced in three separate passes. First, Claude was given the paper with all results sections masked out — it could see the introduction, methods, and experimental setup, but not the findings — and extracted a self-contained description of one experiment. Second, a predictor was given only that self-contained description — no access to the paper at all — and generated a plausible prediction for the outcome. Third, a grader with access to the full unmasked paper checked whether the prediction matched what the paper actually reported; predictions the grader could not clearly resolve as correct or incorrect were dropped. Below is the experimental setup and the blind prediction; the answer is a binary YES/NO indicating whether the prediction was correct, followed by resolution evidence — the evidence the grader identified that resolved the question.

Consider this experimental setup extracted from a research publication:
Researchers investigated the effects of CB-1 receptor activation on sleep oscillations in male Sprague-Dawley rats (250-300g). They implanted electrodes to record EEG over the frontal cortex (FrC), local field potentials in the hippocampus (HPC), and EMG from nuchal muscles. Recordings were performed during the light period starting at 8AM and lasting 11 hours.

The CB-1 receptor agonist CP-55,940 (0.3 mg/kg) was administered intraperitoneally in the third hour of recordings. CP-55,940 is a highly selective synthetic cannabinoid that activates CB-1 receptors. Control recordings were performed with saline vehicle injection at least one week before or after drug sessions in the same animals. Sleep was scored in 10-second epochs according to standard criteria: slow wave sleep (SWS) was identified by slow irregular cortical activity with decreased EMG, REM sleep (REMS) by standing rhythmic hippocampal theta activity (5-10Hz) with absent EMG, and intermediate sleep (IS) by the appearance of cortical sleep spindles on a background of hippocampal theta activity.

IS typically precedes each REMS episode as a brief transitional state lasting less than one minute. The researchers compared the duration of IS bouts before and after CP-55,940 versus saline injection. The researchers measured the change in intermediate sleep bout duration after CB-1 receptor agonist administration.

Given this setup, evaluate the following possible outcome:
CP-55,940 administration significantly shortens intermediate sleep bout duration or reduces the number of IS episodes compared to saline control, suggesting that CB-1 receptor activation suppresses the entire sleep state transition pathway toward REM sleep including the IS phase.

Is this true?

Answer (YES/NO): NO